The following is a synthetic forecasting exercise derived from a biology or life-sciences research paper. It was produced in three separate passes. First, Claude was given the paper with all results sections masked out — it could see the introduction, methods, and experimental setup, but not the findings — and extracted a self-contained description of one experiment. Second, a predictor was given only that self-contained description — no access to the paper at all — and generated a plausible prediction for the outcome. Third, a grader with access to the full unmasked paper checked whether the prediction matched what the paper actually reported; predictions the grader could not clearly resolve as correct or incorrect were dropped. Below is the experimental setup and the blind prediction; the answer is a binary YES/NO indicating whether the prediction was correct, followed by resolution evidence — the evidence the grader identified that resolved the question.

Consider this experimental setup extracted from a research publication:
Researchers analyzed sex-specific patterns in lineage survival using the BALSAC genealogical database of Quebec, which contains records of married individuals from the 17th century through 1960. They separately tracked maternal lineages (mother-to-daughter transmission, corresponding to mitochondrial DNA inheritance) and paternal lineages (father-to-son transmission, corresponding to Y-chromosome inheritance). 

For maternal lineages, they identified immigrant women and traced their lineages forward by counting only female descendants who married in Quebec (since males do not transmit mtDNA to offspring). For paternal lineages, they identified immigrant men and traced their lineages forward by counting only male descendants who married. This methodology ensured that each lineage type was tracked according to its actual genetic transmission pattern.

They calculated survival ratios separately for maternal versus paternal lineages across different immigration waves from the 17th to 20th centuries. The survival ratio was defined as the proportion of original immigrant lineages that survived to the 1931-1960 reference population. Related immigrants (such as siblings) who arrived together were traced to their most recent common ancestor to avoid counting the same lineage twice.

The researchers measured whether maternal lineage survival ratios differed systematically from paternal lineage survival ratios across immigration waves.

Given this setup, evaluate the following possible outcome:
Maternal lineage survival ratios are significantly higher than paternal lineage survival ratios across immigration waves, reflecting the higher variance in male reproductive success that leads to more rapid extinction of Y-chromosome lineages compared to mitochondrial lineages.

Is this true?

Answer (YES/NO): NO